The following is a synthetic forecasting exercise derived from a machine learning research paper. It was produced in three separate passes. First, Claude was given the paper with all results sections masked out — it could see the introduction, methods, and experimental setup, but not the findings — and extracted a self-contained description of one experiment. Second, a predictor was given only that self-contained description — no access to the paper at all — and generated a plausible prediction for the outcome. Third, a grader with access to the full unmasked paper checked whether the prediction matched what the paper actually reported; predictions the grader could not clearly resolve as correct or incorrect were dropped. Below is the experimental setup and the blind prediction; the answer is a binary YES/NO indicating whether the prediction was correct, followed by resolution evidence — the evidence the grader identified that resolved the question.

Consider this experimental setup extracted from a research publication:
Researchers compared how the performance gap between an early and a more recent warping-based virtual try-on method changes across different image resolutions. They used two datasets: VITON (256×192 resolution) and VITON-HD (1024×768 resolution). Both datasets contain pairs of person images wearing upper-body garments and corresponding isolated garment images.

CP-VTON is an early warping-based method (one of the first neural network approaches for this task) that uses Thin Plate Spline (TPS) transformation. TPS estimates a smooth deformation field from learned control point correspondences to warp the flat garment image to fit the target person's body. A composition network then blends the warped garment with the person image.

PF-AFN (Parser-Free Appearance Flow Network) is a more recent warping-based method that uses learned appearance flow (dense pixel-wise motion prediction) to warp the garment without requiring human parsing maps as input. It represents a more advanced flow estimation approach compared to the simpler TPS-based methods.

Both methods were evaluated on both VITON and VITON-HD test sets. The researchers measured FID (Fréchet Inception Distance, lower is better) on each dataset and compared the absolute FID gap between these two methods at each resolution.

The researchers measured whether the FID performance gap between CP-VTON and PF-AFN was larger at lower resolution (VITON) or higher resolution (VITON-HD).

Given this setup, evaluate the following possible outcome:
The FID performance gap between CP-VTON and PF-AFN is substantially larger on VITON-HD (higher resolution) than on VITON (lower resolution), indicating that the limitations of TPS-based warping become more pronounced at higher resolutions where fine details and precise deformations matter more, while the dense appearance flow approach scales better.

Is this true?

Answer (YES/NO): YES